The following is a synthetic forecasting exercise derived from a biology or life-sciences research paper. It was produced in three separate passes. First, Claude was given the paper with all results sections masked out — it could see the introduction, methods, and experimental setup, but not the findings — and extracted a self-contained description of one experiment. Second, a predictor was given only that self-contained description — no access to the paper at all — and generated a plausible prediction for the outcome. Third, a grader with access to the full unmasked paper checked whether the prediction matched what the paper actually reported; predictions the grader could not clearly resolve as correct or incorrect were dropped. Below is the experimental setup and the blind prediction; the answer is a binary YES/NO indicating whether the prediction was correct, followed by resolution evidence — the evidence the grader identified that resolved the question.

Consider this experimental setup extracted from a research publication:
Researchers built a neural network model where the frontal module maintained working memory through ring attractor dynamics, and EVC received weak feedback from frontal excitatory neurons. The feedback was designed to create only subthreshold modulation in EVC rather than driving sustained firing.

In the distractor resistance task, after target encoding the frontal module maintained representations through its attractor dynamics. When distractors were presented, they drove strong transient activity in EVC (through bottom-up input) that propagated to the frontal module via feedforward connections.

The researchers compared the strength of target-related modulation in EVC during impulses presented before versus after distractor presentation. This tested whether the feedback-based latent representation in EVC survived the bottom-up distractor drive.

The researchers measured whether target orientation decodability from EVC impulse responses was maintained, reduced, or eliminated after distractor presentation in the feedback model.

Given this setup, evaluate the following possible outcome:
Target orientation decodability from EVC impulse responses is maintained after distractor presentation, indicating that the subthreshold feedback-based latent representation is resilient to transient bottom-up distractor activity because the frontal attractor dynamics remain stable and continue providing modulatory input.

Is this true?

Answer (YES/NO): YES